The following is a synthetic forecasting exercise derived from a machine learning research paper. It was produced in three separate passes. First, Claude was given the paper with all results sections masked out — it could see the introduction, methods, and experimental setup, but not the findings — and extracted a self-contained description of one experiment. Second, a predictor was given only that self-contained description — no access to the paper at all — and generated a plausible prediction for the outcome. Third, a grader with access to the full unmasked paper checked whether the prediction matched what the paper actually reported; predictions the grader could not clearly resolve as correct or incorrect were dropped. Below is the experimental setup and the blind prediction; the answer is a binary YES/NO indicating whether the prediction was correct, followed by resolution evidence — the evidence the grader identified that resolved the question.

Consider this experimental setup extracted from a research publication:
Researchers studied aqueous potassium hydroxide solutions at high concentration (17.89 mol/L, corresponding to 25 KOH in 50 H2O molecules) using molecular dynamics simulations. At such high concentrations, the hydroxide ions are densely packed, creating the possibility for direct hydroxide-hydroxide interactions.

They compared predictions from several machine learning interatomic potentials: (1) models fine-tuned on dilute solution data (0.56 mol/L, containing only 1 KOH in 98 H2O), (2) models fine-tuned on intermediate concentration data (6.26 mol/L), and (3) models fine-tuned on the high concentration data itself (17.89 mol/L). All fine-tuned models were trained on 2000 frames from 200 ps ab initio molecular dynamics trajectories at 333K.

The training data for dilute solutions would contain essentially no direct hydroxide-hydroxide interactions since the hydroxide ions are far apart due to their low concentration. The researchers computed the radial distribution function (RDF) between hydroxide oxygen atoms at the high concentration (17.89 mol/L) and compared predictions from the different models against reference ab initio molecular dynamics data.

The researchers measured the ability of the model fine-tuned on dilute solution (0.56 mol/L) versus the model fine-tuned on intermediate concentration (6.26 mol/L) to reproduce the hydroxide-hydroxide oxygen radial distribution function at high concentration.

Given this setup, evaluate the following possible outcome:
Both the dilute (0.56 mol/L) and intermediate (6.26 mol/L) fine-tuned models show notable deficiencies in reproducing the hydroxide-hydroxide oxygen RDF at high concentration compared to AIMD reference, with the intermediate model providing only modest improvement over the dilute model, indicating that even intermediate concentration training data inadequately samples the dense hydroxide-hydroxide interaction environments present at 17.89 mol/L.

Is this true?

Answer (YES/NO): NO